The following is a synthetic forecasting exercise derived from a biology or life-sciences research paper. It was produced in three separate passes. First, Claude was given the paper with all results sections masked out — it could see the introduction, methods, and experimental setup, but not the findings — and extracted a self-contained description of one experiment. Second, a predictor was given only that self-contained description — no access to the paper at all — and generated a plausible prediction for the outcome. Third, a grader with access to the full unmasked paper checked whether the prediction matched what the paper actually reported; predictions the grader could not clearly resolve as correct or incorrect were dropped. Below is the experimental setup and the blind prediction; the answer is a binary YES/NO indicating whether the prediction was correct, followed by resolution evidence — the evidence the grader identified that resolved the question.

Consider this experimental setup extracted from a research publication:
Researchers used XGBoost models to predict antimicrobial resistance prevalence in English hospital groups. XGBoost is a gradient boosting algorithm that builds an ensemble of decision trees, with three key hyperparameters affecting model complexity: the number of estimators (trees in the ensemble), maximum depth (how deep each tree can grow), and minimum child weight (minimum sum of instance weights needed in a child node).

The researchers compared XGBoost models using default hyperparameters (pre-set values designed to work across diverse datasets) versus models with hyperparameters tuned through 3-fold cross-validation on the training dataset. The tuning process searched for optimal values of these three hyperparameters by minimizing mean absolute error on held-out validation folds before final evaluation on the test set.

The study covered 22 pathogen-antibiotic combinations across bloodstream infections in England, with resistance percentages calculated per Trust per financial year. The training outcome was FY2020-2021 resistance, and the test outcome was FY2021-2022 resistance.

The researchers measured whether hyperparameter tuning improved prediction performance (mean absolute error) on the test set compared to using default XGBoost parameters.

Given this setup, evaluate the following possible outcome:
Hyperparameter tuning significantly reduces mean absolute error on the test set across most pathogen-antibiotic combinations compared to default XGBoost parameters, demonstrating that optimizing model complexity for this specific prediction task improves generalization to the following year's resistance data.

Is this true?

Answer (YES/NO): NO